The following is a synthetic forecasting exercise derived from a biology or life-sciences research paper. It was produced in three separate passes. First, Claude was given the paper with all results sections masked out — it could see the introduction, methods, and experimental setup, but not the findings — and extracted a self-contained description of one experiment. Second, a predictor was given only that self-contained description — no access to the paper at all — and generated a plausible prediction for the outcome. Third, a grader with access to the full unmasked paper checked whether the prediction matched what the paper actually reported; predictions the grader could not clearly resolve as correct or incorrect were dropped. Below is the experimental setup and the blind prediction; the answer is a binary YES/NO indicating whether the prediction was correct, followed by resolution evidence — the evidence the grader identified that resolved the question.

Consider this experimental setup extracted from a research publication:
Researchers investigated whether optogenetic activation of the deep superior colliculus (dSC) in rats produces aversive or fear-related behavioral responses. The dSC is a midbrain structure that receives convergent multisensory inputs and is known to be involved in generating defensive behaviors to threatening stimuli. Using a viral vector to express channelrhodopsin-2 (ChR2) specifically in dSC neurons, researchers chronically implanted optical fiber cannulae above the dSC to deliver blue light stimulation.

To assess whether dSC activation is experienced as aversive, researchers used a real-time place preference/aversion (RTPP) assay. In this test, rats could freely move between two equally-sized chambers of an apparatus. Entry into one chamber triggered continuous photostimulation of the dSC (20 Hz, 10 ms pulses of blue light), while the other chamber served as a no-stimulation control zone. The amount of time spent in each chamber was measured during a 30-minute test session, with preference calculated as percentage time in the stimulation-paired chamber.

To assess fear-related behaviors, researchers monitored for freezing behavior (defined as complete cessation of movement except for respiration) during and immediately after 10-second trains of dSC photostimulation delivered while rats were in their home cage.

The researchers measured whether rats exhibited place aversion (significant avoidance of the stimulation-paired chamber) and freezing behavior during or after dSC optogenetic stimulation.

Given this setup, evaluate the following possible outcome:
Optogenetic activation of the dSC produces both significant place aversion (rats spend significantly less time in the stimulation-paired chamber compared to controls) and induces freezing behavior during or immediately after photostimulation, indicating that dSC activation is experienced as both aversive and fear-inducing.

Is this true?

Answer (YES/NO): NO